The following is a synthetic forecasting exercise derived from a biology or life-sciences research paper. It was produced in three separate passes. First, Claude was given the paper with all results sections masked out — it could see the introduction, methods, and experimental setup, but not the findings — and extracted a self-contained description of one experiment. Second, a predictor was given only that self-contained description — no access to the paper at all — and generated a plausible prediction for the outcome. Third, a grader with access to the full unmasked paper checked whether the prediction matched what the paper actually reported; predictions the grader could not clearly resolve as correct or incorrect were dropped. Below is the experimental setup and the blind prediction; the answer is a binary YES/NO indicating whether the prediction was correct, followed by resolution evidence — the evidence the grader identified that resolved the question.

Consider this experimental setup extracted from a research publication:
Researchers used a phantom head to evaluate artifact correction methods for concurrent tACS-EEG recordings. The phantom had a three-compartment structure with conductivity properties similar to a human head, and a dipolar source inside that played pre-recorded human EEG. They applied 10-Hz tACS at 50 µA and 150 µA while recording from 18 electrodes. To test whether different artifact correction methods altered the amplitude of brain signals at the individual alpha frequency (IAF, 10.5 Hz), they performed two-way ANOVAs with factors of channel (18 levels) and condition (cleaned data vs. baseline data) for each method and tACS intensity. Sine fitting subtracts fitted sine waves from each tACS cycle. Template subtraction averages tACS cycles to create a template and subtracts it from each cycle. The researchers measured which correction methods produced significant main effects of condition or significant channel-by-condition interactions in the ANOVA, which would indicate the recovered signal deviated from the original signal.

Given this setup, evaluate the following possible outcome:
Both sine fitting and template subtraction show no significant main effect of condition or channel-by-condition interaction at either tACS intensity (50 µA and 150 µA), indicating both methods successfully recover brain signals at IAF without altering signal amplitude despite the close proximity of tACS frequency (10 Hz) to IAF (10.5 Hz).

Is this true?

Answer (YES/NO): NO